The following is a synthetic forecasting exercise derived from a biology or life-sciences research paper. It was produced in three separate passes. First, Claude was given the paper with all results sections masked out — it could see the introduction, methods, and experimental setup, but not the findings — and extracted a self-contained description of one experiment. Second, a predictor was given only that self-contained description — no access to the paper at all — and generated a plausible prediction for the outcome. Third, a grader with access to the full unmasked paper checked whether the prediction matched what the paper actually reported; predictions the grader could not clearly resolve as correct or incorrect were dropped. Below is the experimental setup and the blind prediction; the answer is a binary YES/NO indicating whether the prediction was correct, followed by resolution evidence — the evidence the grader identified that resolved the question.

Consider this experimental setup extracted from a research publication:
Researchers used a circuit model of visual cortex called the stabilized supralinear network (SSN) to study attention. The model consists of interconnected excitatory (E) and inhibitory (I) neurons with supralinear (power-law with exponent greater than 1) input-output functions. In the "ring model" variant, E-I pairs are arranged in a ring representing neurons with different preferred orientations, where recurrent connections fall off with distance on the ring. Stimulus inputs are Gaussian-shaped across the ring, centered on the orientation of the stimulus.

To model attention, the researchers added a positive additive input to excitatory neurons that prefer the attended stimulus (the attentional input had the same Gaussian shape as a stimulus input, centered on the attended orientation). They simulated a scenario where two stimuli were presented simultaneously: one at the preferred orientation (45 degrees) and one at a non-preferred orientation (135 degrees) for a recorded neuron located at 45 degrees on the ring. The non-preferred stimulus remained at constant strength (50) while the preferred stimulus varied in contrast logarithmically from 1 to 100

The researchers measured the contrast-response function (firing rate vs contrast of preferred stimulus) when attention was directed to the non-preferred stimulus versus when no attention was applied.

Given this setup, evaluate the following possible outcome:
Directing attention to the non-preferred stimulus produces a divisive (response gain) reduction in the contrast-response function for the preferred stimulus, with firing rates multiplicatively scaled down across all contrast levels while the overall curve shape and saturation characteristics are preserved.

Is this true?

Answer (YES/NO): NO